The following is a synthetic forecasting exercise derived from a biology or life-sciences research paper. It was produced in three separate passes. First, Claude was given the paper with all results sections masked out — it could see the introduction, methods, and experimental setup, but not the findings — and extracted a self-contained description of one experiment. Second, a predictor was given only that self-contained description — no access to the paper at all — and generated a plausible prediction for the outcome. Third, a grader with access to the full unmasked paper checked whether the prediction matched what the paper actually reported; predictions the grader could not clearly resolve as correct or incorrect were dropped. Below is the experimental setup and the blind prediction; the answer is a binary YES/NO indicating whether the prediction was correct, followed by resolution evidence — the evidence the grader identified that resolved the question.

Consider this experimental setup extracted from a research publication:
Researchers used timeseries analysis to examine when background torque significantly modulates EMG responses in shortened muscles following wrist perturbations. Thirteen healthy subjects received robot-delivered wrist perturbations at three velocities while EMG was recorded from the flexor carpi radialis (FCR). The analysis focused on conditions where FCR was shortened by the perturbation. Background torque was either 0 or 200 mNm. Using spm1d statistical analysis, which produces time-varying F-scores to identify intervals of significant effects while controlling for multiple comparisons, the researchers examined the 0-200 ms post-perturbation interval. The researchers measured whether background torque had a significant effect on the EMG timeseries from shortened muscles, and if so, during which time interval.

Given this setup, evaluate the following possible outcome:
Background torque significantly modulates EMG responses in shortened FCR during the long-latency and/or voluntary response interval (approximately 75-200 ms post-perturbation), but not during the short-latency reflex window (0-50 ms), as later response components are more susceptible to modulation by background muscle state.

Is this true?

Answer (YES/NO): NO